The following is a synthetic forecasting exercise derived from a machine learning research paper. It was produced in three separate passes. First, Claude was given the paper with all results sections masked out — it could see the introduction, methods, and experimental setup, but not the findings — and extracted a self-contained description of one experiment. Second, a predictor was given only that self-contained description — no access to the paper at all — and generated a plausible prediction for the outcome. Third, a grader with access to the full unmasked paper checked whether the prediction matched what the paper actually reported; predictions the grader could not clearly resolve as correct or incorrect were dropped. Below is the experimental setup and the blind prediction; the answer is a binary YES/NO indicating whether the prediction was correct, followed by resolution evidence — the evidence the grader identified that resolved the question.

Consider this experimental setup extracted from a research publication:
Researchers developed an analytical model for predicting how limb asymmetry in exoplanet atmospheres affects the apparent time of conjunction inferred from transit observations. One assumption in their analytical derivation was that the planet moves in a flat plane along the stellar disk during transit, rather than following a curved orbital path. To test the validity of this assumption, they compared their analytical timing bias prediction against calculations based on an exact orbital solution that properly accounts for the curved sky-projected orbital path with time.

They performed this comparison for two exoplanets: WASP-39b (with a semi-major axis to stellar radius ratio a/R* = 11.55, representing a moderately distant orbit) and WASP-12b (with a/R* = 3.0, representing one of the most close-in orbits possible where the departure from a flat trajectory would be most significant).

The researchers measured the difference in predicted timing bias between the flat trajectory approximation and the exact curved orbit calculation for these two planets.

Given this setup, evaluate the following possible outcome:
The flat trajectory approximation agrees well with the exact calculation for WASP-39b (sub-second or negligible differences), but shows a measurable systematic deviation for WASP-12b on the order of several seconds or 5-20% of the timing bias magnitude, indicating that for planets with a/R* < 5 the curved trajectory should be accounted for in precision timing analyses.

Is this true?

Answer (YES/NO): NO